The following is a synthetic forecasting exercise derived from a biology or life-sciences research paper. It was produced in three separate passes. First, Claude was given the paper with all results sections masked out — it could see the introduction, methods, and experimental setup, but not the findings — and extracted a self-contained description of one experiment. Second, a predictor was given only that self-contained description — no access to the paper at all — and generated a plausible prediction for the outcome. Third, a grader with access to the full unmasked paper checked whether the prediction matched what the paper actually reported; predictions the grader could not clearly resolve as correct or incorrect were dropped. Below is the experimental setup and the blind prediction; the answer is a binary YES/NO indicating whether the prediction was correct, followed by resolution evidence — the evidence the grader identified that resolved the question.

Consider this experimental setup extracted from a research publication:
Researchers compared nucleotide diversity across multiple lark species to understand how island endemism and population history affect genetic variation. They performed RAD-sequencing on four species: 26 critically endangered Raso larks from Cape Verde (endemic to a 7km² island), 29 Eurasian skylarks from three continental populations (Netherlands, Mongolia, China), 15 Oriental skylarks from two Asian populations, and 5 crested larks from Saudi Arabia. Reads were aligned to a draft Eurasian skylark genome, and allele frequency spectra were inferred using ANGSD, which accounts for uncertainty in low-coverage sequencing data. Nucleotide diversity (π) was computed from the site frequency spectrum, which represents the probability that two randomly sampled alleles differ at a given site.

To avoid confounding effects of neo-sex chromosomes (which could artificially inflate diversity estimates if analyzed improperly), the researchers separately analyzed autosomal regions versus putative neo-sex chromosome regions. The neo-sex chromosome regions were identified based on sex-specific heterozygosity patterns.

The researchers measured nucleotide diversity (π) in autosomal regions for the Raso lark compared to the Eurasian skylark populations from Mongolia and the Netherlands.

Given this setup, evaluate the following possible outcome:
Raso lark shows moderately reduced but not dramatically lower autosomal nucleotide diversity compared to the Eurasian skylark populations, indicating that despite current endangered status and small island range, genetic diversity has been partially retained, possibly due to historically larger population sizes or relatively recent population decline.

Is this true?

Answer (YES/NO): NO